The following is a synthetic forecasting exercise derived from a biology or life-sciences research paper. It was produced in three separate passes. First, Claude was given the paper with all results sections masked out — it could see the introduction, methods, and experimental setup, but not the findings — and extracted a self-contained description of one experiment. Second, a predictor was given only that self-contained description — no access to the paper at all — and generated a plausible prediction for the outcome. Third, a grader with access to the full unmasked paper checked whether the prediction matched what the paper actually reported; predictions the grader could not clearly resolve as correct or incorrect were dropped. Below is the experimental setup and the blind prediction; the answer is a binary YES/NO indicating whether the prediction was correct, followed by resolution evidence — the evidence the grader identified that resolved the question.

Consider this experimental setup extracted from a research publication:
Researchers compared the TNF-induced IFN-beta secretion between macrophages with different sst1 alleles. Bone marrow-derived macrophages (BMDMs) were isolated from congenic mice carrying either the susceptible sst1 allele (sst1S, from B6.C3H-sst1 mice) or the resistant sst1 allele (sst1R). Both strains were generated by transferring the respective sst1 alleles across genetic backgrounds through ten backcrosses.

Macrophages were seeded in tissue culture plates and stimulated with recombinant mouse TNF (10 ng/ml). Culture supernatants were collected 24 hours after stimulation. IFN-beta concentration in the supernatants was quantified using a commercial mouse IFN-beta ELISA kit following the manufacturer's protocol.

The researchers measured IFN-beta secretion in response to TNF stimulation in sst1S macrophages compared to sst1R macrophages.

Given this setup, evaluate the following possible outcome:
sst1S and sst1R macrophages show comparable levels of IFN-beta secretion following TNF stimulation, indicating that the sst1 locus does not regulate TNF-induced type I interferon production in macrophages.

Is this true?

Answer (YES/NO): NO